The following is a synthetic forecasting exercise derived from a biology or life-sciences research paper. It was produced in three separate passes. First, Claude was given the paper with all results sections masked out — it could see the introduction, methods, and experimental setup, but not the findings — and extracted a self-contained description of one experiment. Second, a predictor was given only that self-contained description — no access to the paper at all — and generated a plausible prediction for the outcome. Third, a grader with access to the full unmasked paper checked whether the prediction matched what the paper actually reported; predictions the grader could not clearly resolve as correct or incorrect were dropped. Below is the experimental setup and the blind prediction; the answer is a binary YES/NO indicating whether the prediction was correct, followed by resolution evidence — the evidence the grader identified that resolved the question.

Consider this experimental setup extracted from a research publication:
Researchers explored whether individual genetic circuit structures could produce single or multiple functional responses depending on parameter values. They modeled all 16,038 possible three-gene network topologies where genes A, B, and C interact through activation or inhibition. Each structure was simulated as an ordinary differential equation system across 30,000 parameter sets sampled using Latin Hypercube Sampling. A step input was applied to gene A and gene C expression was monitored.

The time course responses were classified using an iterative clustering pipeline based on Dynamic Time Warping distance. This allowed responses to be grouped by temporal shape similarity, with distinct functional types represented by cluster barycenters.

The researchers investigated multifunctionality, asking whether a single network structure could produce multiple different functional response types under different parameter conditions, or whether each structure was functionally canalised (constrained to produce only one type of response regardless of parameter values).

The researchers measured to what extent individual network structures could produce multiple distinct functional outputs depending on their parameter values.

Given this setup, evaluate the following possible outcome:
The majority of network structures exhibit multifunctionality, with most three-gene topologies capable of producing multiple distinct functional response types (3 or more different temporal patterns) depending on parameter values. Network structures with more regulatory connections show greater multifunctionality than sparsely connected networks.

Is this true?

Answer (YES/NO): NO